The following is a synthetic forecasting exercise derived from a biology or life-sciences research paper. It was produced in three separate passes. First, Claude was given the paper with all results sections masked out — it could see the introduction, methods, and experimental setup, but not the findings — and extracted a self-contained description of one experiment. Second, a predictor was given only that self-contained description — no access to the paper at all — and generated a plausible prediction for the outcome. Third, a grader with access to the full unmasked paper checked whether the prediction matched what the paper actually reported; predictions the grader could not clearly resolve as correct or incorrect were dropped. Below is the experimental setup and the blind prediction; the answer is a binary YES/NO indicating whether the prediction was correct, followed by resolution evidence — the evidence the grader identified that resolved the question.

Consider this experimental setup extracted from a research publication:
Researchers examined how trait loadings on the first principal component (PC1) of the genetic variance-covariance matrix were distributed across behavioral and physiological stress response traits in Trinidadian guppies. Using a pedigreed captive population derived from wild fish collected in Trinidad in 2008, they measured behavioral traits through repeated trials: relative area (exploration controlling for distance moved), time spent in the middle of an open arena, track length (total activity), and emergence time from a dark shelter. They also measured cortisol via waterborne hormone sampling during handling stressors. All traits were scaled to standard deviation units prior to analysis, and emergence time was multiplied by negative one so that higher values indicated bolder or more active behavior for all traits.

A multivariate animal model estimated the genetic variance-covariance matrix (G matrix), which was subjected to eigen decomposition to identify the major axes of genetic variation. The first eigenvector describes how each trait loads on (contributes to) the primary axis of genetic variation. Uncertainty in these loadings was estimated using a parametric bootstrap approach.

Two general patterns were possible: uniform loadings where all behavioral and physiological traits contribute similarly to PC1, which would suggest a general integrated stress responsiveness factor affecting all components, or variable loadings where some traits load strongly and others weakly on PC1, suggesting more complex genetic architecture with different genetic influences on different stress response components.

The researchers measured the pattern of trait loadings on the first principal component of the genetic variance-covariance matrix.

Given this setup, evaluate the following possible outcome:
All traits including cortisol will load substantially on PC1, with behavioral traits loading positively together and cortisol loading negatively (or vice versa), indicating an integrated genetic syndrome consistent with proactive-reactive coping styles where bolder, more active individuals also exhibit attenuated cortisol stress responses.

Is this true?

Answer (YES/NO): NO